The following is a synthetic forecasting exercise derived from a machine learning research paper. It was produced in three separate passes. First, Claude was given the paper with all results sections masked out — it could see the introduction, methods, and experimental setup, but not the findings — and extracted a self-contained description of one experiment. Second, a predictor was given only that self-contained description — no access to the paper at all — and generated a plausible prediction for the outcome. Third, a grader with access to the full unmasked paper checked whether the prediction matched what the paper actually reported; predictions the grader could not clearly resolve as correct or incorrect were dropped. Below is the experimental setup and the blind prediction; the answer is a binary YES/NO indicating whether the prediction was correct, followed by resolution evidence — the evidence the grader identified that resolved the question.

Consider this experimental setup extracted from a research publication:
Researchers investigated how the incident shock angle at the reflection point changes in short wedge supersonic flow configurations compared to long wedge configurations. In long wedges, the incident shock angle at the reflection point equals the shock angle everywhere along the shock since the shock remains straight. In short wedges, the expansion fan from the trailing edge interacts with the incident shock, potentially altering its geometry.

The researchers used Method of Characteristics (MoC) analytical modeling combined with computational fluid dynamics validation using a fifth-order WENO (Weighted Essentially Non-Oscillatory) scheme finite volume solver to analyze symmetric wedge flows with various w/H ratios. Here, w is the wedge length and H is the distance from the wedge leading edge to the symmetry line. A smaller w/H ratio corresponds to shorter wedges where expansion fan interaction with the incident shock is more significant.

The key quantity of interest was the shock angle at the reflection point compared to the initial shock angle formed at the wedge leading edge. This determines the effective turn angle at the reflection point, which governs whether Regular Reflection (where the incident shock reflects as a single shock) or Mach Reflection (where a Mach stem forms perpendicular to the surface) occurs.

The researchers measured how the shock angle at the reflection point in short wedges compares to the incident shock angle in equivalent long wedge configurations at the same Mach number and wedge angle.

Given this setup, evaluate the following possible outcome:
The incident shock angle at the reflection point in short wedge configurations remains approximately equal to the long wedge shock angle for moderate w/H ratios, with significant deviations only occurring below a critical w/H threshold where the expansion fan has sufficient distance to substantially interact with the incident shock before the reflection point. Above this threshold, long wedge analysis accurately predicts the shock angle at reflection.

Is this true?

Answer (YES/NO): NO